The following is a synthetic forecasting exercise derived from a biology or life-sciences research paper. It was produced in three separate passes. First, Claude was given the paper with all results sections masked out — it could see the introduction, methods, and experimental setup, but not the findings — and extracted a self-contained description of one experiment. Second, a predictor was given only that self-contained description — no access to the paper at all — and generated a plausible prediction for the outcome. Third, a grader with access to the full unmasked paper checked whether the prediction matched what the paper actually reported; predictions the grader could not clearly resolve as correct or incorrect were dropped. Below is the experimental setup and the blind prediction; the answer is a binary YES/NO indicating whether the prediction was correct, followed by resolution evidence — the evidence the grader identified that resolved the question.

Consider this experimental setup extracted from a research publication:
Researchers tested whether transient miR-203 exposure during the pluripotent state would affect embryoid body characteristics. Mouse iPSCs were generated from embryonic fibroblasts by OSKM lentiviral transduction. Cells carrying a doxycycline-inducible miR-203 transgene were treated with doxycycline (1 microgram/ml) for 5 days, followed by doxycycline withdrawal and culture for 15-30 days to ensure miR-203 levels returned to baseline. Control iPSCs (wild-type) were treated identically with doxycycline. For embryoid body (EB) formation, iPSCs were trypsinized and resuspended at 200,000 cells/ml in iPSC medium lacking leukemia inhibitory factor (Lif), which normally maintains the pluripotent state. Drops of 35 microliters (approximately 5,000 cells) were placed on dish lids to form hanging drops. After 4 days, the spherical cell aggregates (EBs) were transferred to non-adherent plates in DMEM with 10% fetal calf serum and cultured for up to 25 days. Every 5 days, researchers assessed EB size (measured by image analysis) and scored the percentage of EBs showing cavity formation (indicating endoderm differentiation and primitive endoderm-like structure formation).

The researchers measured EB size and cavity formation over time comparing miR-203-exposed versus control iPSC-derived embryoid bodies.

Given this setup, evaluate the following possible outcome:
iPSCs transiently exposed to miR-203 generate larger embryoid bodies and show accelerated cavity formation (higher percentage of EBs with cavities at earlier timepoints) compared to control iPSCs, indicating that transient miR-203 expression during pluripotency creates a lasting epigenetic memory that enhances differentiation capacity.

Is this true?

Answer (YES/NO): YES